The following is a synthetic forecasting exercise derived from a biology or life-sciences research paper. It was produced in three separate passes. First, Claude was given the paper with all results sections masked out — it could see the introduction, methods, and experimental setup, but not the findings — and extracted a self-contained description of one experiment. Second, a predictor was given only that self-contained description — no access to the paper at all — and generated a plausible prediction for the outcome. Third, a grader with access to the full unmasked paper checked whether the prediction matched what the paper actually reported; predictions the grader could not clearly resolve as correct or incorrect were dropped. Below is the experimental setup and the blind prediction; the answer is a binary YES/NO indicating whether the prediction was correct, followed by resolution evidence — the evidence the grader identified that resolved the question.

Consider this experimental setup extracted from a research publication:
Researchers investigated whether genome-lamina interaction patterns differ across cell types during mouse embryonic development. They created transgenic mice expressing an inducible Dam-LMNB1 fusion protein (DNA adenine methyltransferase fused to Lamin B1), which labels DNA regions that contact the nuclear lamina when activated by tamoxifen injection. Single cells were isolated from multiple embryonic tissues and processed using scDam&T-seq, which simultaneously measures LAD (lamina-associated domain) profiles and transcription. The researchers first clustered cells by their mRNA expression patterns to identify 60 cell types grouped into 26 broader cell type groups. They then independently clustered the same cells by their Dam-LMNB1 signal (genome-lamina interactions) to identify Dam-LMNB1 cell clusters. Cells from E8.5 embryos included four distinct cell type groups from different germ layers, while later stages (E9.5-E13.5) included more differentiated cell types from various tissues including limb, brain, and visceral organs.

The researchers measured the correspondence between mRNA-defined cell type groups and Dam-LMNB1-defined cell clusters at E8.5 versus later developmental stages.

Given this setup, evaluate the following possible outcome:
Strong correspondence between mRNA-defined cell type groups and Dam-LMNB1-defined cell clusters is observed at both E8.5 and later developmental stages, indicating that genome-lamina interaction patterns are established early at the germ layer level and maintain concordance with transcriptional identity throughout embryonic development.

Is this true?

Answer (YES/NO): NO